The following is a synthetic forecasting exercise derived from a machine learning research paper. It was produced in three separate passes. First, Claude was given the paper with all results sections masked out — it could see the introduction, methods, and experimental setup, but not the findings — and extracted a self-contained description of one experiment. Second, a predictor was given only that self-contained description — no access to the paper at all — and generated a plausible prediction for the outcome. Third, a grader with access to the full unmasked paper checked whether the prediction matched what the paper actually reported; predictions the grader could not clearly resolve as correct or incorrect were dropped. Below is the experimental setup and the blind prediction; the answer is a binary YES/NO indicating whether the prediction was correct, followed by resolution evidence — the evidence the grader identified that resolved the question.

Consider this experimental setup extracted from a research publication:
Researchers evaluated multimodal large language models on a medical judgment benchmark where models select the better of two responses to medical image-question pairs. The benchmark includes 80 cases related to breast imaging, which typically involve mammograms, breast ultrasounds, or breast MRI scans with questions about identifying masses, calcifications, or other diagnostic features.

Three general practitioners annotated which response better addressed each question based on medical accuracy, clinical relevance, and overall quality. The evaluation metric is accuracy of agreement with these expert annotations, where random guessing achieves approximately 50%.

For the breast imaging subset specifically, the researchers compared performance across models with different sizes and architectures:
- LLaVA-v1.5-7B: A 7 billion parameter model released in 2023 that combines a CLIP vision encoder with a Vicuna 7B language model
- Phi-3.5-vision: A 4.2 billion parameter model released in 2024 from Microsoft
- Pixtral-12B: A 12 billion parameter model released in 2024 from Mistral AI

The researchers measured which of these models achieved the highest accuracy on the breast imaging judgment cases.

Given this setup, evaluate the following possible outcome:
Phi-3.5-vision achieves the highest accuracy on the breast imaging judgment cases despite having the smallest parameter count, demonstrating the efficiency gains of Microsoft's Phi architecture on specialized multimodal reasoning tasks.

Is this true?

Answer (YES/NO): NO